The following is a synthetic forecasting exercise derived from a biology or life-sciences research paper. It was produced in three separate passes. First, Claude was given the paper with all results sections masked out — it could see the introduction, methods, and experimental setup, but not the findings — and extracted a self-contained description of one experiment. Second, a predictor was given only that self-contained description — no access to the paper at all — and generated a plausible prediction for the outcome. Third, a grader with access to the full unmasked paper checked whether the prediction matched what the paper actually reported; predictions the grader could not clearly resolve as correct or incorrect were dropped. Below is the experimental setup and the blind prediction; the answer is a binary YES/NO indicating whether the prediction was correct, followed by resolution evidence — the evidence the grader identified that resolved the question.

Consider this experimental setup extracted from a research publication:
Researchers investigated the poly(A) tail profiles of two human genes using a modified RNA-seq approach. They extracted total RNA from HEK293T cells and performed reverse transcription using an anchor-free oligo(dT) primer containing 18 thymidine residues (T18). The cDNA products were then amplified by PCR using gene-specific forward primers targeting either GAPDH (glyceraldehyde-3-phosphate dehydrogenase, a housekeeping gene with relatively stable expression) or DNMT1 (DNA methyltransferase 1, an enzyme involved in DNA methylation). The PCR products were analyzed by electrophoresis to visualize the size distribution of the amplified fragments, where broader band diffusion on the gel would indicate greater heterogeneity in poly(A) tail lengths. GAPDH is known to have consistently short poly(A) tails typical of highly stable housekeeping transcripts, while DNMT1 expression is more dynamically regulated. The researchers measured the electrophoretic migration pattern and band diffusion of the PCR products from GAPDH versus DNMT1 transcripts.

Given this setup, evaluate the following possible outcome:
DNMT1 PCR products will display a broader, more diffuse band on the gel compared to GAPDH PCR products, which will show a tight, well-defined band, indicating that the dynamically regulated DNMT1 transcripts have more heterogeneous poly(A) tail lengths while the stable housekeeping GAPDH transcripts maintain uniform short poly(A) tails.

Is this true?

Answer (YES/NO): YES